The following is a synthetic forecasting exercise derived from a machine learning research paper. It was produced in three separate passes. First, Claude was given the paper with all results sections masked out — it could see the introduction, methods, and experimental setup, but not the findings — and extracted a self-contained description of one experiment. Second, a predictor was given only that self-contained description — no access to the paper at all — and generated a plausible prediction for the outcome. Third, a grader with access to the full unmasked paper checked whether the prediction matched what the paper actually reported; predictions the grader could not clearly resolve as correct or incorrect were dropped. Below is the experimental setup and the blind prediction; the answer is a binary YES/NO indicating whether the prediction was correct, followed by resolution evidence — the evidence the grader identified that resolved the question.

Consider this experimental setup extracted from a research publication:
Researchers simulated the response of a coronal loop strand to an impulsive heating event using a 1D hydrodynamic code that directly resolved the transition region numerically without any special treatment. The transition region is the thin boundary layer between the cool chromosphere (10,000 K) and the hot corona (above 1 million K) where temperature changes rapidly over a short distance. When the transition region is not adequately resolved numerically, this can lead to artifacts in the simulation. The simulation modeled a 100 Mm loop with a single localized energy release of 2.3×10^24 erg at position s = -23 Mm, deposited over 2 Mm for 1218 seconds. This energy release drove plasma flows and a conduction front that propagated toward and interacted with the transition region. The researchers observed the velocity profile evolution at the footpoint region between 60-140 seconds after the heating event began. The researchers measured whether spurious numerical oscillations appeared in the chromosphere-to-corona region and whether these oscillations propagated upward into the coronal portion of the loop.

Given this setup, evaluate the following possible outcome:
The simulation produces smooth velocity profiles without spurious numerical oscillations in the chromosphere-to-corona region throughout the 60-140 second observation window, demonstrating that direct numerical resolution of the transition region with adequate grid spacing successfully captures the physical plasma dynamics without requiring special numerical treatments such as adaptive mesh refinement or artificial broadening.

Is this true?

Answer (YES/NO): NO